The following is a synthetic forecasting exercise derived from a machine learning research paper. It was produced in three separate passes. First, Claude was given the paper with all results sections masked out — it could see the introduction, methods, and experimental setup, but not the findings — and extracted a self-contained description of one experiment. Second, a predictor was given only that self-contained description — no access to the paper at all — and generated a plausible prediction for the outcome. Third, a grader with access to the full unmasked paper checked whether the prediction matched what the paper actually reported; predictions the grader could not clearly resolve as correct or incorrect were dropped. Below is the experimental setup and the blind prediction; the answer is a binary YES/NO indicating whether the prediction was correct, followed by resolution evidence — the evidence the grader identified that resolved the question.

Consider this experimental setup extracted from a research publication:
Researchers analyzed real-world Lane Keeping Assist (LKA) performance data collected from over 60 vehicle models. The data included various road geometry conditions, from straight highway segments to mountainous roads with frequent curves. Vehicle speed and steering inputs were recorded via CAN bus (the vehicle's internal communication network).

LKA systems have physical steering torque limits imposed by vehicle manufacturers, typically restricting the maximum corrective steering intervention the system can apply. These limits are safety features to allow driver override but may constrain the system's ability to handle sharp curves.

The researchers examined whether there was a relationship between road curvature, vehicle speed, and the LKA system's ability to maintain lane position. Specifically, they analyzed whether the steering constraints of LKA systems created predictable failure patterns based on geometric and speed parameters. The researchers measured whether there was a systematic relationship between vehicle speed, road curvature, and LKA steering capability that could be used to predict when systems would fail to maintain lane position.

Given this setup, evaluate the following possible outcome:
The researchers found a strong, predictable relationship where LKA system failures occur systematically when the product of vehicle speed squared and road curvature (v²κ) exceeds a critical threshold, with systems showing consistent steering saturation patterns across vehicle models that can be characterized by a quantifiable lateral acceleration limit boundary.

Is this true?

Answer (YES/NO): NO